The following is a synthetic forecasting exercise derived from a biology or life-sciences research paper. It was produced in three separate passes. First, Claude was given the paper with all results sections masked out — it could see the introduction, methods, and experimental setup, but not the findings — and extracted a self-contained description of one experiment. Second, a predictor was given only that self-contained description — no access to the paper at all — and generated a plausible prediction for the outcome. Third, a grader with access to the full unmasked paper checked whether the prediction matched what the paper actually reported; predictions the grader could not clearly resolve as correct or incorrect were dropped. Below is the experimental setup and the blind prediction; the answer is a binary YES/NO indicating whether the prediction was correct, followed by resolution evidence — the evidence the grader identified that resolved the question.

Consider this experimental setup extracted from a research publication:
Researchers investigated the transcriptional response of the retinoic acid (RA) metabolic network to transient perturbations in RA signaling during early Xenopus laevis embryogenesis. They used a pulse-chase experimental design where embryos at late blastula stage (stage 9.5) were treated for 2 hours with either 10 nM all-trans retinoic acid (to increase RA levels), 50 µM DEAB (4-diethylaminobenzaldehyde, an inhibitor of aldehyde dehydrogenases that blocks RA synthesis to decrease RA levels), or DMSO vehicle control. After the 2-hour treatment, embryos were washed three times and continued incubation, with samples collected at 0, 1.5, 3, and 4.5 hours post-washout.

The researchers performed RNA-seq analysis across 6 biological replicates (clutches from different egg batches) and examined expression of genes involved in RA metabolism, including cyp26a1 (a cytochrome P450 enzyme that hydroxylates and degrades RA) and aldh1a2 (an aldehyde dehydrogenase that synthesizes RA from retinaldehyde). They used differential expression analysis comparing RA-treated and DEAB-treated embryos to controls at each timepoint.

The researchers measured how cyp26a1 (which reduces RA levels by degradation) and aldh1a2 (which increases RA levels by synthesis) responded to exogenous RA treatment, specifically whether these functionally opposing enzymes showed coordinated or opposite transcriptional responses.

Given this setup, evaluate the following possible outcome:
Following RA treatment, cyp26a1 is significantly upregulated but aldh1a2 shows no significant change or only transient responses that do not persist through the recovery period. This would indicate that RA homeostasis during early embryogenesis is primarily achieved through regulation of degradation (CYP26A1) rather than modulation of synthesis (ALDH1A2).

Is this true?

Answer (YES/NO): YES